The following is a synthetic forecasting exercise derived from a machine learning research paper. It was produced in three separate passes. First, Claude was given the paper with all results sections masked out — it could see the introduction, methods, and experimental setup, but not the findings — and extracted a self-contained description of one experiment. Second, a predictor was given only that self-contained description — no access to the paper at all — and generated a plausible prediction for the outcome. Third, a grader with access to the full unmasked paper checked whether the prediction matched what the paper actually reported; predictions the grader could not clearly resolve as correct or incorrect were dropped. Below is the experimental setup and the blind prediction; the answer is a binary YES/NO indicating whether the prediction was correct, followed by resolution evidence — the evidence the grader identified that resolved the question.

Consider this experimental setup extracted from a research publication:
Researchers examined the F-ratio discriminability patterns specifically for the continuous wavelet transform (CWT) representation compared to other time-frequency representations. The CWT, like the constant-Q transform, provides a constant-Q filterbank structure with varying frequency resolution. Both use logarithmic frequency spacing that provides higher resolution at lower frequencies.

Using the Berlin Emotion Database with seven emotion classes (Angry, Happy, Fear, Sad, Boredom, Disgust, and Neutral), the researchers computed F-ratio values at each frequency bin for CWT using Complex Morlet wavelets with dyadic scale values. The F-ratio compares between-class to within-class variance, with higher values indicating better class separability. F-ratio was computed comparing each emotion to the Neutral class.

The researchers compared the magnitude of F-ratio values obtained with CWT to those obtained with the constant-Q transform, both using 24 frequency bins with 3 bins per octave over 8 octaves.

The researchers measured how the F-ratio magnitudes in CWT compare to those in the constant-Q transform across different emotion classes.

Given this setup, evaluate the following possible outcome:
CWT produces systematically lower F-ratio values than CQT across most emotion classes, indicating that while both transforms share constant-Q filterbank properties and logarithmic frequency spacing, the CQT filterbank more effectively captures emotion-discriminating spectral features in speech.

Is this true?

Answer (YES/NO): YES